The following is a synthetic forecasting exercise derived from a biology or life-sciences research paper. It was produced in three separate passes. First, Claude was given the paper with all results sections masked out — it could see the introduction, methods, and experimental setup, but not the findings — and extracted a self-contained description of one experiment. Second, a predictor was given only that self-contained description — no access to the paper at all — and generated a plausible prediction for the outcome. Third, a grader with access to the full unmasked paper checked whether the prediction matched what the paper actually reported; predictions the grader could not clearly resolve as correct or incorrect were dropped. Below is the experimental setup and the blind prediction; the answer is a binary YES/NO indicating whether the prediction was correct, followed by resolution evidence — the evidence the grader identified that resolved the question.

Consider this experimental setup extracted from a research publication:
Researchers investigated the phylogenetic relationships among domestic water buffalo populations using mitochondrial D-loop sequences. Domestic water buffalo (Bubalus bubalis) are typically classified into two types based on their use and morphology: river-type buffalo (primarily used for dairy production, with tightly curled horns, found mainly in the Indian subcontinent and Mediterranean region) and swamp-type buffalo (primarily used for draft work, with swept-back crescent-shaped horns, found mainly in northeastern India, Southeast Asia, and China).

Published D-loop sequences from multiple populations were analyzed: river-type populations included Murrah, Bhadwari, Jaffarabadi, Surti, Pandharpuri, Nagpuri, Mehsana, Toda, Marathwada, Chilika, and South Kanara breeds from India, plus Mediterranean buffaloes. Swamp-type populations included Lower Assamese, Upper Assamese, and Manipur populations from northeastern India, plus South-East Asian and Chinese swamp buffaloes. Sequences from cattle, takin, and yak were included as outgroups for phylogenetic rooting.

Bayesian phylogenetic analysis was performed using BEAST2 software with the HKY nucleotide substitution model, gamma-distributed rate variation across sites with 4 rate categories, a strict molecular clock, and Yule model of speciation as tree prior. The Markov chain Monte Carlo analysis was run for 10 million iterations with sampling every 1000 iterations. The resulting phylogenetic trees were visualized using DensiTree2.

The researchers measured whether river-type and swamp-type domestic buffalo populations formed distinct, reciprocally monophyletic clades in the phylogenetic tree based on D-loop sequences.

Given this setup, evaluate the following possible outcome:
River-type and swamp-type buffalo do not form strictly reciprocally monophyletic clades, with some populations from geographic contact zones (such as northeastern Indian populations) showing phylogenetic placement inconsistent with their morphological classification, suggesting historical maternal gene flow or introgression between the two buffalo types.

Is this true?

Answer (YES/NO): NO